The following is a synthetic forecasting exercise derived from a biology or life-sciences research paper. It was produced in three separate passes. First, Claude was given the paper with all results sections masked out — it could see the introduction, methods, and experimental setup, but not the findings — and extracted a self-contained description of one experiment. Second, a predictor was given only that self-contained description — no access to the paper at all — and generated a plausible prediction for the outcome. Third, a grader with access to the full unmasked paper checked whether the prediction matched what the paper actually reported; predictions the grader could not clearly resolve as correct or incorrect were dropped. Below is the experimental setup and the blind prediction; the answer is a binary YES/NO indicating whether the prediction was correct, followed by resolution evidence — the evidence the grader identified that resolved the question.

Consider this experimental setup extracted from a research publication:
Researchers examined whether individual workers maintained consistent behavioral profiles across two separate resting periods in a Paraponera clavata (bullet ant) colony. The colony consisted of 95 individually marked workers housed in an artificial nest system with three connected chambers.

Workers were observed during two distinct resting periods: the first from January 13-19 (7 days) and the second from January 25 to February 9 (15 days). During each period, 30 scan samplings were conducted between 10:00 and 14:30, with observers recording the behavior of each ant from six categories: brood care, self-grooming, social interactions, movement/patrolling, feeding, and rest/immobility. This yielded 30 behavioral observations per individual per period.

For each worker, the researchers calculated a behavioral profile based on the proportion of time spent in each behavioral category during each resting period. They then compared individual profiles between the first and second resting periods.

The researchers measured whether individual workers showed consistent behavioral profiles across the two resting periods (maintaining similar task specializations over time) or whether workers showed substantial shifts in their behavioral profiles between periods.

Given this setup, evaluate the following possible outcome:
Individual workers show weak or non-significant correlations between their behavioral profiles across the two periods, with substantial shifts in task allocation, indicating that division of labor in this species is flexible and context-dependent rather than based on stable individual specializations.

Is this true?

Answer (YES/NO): NO